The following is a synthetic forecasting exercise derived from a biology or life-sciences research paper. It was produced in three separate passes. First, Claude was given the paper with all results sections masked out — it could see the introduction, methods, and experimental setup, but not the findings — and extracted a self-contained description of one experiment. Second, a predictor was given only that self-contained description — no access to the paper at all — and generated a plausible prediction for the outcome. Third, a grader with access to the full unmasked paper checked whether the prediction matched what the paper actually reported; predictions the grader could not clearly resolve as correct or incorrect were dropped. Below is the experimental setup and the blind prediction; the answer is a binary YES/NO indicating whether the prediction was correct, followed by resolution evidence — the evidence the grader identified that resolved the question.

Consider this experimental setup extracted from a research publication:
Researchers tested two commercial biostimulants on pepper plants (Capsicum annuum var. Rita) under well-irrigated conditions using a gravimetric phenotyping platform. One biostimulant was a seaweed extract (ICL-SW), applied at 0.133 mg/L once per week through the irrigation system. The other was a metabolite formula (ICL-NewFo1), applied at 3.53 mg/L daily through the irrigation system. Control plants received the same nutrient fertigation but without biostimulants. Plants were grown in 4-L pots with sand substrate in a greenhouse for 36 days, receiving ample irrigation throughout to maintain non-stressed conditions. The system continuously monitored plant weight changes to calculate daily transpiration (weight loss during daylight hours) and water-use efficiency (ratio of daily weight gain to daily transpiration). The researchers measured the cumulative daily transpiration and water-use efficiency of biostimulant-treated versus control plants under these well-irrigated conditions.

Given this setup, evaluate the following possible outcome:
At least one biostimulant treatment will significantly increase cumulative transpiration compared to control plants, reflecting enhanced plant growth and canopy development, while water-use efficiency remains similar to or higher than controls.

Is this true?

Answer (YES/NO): YES